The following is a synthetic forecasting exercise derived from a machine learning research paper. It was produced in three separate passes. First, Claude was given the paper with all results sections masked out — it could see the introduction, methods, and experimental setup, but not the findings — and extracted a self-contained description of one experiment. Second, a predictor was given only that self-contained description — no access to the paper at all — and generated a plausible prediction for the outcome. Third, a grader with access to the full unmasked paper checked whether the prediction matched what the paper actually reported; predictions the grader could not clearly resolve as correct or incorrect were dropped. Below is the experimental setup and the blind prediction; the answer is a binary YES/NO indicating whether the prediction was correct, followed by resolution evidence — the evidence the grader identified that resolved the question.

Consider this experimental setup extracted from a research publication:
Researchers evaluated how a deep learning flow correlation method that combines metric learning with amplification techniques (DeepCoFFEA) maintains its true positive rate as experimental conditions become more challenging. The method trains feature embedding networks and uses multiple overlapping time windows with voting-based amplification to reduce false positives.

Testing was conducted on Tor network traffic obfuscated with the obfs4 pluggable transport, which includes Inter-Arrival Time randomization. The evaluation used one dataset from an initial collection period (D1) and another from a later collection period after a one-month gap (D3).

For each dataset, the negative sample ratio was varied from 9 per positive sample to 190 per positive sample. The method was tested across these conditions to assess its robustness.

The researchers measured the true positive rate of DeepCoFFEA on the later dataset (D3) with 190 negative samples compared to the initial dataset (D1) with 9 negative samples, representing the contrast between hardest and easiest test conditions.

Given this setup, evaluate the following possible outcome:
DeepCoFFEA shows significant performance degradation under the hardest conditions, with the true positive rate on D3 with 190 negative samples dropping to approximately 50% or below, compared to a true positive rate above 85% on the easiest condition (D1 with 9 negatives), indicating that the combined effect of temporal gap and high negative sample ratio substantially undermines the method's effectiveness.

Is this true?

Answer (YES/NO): NO